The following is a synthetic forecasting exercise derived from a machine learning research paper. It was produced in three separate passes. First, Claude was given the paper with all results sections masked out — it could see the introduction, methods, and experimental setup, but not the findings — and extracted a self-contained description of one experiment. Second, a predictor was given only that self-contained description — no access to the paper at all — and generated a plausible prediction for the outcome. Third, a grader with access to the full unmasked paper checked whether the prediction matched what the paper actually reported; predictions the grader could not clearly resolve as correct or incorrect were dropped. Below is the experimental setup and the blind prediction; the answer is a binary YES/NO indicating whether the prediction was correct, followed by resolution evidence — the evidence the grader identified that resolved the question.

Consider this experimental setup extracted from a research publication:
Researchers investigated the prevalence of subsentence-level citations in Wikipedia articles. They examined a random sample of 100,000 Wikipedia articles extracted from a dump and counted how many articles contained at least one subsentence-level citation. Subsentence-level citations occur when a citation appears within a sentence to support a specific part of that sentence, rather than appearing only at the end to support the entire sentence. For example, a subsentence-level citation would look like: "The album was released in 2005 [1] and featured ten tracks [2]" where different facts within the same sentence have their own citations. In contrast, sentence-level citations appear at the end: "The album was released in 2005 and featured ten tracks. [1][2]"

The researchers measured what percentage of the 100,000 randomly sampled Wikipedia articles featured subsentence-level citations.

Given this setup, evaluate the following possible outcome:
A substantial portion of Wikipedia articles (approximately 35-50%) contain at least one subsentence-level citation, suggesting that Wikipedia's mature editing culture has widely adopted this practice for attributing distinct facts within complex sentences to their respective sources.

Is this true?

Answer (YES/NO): NO